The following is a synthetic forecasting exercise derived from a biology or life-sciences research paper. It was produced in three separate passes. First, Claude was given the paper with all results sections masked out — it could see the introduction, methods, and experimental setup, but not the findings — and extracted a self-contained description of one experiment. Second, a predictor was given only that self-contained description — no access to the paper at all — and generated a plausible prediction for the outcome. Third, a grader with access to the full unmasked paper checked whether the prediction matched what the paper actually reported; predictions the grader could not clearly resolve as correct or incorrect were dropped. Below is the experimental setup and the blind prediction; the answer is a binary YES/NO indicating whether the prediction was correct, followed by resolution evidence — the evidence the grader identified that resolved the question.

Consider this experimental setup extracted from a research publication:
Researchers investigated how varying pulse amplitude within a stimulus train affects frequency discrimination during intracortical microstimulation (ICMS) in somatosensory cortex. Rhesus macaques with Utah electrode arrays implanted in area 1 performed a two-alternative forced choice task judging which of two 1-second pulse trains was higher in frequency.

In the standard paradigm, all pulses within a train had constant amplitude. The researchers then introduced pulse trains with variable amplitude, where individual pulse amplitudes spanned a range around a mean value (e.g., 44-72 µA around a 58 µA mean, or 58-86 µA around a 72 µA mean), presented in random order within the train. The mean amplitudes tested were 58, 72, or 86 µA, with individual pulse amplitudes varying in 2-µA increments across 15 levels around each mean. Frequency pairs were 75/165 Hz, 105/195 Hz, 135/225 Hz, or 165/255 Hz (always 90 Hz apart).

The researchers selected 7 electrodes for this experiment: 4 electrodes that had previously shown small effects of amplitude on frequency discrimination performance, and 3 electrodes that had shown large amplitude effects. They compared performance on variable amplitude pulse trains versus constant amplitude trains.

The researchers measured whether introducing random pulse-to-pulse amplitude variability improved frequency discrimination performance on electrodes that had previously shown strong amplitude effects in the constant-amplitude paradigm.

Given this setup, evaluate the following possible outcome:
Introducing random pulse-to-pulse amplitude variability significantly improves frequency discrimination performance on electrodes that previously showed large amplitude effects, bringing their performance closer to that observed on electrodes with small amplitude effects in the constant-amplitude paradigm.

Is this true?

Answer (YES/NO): NO